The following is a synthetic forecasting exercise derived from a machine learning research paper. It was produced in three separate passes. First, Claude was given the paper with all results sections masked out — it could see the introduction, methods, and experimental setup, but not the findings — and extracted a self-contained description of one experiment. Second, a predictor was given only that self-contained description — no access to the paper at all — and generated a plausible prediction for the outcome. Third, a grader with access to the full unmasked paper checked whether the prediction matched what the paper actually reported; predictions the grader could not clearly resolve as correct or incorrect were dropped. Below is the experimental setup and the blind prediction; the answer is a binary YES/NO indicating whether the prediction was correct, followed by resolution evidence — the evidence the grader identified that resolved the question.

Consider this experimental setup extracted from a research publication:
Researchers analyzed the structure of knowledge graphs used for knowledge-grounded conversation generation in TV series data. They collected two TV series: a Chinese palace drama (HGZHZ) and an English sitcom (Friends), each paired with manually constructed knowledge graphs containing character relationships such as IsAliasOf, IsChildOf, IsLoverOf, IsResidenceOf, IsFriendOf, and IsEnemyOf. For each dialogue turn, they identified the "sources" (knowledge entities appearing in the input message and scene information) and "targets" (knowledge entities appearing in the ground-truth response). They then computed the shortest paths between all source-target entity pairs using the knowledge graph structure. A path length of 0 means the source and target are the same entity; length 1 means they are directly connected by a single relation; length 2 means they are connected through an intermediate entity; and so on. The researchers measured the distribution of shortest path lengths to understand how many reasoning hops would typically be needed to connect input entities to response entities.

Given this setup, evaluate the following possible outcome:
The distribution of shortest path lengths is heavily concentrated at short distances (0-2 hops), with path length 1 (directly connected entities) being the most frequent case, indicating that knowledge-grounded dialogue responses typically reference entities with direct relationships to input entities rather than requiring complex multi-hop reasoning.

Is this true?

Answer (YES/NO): NO